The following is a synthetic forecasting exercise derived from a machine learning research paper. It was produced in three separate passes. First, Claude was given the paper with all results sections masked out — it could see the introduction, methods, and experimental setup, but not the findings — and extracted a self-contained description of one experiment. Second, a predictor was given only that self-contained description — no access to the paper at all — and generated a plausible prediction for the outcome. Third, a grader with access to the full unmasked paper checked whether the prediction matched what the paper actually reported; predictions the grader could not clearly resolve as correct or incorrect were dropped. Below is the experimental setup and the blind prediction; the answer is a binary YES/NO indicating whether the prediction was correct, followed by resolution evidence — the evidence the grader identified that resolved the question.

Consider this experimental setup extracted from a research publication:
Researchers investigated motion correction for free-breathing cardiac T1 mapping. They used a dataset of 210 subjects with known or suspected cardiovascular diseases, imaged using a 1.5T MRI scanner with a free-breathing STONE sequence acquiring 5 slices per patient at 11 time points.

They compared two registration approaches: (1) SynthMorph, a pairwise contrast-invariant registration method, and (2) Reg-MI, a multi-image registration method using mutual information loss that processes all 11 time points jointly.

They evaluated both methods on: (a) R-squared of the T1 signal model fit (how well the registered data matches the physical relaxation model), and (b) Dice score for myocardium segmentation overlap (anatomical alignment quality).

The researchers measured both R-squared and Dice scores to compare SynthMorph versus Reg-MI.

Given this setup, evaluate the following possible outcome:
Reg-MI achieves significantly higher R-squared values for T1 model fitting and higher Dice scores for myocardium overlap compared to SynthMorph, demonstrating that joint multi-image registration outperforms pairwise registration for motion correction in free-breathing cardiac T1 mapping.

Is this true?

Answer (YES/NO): NO